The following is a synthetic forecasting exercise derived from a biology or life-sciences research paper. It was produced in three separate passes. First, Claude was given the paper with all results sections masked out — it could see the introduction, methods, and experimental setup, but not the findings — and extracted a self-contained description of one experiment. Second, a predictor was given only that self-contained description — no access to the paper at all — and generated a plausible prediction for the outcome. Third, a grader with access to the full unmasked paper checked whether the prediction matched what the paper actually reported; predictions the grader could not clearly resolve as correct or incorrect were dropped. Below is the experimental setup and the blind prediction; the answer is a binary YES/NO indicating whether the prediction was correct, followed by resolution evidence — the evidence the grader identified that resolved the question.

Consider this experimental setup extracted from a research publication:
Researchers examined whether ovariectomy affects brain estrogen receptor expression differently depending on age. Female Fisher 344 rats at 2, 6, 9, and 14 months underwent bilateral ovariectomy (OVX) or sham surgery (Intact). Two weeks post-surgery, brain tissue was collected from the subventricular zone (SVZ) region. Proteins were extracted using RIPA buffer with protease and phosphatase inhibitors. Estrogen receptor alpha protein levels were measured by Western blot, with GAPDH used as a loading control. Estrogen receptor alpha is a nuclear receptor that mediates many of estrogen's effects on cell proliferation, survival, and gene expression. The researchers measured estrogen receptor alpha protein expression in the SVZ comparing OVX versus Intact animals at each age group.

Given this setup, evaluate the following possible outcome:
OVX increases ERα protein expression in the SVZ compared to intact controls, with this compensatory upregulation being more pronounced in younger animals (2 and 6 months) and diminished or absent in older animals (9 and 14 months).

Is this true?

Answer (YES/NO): NO